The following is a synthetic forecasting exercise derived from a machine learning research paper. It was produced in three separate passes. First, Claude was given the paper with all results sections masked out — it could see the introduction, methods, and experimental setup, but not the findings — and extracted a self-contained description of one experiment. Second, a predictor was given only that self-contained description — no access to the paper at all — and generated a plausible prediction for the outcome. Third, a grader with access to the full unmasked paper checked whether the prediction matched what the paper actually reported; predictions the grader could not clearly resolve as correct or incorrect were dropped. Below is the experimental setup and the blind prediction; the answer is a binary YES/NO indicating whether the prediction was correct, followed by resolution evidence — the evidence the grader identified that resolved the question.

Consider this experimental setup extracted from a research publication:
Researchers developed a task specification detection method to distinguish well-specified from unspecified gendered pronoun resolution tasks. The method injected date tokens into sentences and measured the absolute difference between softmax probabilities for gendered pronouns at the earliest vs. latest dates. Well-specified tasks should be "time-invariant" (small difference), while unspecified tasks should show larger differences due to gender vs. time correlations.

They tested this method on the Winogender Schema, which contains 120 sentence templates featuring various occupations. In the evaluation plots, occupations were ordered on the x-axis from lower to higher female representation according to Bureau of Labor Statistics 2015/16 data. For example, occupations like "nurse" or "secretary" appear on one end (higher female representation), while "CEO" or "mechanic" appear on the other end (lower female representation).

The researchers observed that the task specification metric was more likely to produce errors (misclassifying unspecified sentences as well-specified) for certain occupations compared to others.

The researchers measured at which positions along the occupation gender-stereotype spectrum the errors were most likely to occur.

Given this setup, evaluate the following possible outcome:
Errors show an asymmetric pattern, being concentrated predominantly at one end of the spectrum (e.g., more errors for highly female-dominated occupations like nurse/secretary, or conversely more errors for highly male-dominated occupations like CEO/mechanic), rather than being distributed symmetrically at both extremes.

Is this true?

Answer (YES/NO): NO